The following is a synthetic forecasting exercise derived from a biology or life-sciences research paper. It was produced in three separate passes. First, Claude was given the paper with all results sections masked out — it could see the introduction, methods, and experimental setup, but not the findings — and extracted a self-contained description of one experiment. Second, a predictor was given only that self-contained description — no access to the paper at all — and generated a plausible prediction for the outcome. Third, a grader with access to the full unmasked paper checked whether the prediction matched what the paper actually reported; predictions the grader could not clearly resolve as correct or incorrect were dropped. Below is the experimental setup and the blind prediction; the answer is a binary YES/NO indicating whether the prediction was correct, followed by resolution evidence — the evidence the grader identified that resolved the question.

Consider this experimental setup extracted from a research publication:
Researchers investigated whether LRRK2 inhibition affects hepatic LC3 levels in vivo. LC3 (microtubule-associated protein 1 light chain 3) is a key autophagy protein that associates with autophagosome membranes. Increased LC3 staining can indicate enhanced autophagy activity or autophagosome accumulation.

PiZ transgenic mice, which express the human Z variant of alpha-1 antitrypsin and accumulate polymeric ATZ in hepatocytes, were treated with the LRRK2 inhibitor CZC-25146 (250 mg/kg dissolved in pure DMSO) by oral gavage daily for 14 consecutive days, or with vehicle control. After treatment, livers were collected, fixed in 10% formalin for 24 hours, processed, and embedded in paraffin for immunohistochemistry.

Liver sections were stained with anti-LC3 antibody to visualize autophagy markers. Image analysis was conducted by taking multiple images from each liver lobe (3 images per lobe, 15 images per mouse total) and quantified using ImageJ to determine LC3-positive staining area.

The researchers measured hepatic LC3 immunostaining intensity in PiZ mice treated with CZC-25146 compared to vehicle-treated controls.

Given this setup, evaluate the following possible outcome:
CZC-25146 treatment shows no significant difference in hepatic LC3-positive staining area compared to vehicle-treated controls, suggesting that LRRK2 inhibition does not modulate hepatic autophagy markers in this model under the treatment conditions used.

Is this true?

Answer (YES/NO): NO